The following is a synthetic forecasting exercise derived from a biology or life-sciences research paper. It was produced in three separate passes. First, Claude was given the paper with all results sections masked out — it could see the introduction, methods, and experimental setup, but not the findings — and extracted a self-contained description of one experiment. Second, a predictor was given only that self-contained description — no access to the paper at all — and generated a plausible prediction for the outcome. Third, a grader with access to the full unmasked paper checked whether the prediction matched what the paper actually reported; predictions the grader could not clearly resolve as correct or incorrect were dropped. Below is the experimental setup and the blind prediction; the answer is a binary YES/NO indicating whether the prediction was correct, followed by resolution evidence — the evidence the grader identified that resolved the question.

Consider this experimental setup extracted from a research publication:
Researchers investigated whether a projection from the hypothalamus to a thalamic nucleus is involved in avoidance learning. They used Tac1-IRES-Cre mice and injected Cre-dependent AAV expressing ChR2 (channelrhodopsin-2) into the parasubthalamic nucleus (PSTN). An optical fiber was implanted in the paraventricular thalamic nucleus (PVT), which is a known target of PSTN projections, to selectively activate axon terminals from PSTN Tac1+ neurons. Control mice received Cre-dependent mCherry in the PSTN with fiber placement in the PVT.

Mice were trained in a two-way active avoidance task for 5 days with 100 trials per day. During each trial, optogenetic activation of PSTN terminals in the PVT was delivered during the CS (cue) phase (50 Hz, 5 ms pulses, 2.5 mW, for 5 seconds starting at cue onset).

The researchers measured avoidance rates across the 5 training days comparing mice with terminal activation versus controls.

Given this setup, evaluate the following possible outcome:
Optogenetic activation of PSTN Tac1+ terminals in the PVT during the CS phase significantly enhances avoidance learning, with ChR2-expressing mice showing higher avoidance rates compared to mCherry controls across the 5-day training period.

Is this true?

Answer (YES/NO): YES